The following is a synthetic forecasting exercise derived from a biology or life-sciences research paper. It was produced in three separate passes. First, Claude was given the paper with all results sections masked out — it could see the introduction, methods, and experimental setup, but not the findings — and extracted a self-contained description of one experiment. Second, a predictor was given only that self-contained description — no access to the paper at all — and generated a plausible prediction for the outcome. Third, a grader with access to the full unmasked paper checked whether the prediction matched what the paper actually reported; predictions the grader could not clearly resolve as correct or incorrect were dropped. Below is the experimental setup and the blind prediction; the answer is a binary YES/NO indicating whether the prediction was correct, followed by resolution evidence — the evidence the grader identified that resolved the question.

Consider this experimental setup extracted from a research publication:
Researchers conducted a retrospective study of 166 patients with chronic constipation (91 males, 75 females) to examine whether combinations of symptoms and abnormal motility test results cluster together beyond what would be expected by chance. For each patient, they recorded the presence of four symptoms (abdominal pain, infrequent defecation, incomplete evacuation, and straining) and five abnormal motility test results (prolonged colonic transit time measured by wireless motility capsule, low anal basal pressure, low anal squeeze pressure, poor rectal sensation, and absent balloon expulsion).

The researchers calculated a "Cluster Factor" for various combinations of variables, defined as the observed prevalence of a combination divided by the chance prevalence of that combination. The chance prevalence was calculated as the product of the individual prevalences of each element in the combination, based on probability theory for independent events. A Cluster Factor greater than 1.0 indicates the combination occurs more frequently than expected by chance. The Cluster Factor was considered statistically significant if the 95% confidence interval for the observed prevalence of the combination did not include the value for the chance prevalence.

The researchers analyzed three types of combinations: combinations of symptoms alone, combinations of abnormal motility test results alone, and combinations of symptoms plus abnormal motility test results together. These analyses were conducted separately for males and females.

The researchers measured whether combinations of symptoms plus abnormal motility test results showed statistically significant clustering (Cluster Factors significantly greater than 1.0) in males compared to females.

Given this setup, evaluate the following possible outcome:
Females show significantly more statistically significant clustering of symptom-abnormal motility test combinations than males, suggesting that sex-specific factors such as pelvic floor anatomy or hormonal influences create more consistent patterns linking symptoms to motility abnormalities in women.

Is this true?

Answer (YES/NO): NO